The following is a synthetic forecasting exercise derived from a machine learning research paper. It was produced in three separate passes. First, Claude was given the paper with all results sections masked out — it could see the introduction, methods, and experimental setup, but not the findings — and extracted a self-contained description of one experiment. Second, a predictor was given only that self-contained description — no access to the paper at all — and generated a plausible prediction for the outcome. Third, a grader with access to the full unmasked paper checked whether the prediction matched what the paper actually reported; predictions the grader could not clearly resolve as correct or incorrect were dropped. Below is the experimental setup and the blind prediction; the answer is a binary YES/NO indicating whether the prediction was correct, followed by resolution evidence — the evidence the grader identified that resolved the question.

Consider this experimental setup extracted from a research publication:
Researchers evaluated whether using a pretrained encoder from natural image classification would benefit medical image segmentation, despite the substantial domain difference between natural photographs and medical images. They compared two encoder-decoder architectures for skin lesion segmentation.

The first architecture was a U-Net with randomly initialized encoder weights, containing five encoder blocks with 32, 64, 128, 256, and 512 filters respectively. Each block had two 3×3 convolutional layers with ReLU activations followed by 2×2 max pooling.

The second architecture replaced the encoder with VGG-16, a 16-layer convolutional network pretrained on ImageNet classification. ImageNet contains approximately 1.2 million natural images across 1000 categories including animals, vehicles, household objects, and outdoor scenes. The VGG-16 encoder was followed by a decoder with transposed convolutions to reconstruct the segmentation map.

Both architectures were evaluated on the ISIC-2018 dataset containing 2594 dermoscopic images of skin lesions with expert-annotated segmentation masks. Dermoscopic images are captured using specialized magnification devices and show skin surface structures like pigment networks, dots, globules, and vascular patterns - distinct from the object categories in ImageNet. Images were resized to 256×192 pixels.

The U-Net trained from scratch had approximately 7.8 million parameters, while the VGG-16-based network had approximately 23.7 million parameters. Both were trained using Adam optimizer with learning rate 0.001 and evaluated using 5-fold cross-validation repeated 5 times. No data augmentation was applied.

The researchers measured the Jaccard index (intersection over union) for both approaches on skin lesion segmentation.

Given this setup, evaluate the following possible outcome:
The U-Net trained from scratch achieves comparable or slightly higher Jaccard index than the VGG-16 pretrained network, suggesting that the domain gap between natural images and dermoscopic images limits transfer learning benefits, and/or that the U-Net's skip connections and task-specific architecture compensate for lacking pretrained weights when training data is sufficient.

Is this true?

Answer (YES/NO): NO